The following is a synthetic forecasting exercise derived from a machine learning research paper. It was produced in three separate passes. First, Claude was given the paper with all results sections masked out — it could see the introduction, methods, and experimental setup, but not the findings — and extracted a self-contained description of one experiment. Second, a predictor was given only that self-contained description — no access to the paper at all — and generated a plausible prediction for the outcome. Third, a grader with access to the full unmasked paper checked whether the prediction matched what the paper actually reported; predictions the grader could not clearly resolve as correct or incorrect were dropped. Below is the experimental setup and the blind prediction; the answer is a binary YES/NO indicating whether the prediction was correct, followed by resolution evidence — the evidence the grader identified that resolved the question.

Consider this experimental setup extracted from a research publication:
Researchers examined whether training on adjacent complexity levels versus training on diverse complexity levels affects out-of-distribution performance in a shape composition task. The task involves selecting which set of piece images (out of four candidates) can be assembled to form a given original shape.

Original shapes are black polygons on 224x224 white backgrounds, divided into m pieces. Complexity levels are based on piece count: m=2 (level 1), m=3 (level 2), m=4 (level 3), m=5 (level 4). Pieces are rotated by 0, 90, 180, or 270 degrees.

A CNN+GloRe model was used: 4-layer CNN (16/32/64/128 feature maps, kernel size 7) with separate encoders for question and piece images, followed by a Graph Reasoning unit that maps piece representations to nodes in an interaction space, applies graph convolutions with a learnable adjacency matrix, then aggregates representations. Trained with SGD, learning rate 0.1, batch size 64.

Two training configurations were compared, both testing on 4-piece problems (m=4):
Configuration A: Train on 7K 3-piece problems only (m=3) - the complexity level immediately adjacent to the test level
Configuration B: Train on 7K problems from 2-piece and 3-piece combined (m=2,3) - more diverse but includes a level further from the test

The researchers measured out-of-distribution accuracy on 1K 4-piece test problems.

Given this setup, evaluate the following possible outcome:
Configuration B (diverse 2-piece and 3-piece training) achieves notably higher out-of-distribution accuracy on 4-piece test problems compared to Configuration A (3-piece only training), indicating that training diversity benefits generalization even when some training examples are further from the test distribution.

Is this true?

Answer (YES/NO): YES